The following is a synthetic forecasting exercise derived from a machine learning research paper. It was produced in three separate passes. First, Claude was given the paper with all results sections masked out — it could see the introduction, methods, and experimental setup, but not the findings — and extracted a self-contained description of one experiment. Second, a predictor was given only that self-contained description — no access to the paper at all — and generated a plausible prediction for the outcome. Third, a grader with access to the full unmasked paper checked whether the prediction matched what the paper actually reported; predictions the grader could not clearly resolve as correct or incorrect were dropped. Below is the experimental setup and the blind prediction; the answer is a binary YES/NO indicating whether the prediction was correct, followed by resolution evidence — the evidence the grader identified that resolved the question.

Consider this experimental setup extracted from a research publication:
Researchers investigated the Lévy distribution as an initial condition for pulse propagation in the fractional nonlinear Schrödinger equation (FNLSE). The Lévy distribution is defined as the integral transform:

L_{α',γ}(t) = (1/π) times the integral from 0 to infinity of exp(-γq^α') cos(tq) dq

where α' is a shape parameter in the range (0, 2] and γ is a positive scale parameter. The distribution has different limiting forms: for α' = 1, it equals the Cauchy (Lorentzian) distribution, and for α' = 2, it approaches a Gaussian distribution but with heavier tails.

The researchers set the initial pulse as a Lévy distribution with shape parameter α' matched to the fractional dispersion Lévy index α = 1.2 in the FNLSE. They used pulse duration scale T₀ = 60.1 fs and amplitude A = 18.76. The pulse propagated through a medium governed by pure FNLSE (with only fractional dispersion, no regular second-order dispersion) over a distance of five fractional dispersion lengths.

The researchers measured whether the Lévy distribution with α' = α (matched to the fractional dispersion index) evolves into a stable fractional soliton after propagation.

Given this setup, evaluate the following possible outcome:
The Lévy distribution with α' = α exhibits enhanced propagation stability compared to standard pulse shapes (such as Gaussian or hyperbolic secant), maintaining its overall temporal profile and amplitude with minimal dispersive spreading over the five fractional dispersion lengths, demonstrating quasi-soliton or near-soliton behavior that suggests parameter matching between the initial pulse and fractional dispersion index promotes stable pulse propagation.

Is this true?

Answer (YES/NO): NO